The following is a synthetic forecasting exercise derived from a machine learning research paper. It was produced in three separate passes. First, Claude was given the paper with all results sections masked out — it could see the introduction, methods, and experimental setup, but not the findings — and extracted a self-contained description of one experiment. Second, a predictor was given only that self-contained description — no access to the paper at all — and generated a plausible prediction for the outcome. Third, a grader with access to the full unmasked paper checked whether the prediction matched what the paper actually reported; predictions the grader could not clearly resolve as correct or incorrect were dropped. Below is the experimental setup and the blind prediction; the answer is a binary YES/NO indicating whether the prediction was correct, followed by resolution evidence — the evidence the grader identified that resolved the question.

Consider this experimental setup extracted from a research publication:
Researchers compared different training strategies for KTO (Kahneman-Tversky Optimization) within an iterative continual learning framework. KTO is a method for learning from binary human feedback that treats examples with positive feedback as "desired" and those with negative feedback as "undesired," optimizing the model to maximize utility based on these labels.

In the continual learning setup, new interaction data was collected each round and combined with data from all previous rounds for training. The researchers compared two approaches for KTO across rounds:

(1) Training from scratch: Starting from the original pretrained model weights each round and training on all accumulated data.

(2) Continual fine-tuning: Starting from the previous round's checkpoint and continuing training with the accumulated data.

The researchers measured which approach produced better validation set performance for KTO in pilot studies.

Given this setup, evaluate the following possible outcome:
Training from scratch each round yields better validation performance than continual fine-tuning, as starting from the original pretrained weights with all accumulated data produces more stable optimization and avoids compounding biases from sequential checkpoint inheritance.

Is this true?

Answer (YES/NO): NO